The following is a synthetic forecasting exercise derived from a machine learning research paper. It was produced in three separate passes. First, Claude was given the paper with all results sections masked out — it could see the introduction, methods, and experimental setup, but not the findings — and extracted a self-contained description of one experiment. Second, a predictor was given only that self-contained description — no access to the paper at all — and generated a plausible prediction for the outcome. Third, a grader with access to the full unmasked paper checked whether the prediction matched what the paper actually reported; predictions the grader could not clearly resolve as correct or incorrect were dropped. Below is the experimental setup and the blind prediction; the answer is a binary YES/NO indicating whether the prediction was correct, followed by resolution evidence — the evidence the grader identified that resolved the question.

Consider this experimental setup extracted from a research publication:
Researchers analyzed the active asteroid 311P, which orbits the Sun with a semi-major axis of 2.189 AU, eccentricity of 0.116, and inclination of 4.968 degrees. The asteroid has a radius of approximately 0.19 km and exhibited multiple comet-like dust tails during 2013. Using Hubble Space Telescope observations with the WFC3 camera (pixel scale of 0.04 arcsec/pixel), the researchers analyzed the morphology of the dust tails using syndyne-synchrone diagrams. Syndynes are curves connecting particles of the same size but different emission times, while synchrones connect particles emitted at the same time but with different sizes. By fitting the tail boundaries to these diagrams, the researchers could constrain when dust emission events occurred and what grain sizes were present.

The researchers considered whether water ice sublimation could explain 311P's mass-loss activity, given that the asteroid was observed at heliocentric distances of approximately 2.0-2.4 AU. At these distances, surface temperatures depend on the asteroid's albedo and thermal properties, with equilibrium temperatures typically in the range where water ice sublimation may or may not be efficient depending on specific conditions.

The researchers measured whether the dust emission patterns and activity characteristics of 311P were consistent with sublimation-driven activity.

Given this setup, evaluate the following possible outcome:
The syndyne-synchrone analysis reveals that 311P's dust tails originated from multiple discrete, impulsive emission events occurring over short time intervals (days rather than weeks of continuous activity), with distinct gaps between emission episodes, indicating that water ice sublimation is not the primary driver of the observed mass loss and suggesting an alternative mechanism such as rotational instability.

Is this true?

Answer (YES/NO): YES